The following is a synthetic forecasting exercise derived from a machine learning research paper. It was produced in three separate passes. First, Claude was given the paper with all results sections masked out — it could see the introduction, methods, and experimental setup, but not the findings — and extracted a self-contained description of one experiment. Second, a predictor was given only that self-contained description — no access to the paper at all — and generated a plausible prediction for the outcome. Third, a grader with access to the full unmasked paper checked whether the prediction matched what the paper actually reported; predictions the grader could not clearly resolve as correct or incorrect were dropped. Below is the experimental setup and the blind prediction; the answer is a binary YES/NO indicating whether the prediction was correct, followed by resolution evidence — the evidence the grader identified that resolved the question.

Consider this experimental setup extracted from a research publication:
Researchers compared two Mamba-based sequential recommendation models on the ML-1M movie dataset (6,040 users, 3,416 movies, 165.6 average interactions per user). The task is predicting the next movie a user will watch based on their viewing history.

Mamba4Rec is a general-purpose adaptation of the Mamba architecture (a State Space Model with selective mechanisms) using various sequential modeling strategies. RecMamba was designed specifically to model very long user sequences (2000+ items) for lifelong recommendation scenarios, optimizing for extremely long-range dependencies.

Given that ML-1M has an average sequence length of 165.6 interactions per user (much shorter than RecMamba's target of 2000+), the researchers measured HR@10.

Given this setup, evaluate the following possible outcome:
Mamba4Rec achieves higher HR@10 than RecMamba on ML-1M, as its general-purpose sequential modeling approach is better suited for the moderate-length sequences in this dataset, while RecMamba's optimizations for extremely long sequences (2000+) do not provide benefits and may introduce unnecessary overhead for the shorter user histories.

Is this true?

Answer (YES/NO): YES